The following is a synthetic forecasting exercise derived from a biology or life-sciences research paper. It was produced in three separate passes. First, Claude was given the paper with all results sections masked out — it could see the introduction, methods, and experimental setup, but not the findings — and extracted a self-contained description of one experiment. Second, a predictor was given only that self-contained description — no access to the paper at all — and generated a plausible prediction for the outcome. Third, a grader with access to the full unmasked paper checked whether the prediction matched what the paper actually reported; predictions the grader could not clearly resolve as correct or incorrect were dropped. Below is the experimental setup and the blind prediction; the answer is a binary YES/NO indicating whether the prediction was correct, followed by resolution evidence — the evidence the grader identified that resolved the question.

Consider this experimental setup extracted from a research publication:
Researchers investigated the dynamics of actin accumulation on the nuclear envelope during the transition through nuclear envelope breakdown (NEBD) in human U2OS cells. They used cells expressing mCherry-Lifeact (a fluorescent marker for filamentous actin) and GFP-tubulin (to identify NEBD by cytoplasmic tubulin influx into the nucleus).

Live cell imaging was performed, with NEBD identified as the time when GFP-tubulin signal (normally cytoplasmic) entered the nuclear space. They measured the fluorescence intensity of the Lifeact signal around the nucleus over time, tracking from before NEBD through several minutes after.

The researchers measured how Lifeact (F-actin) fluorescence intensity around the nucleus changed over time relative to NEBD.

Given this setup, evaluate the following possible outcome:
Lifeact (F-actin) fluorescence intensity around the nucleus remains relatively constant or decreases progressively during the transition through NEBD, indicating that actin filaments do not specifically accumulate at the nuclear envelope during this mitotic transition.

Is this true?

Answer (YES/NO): NO